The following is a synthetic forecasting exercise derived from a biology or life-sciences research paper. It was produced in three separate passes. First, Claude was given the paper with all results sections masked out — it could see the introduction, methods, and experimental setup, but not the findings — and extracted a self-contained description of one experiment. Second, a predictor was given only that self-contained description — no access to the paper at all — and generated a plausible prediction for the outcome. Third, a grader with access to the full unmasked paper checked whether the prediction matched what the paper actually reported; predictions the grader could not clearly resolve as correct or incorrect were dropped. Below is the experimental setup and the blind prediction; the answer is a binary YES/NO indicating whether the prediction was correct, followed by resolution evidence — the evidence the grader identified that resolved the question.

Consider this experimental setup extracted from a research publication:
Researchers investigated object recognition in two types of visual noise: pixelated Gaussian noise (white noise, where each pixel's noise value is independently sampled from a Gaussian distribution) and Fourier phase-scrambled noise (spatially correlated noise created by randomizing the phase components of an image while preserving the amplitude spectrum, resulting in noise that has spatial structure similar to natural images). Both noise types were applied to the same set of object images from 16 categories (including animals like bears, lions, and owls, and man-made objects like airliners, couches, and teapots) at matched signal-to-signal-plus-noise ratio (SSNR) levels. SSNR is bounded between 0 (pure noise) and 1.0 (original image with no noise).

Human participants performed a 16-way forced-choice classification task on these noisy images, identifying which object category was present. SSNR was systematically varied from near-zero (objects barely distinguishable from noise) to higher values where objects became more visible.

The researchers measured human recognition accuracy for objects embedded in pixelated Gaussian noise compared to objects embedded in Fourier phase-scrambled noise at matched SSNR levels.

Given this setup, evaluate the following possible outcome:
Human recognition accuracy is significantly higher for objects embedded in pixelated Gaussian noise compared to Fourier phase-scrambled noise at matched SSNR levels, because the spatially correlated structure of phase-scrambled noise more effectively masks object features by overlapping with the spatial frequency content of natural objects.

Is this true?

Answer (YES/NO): YES